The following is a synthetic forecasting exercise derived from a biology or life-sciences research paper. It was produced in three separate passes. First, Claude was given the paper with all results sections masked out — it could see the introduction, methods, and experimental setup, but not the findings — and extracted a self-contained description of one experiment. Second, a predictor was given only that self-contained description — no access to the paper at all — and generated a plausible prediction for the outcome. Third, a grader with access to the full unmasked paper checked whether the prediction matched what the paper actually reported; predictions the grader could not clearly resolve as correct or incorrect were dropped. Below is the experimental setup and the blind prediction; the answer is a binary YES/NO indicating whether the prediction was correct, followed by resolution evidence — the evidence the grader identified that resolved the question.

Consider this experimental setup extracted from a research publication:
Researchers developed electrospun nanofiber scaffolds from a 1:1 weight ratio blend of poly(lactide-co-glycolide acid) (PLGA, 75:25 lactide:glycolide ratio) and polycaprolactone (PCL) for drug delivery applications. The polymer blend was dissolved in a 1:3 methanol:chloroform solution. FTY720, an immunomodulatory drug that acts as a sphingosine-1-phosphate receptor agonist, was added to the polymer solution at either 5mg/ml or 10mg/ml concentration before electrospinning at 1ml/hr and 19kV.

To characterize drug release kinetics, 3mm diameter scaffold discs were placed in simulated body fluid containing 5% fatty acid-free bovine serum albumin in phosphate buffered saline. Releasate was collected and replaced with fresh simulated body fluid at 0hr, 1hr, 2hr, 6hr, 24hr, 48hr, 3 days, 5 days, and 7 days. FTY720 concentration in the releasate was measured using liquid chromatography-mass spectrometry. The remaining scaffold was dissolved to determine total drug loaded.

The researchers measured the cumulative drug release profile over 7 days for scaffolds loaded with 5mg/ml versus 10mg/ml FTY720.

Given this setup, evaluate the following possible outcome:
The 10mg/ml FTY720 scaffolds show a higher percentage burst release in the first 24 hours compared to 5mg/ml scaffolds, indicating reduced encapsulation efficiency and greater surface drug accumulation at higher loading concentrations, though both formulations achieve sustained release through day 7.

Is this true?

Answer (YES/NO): NO